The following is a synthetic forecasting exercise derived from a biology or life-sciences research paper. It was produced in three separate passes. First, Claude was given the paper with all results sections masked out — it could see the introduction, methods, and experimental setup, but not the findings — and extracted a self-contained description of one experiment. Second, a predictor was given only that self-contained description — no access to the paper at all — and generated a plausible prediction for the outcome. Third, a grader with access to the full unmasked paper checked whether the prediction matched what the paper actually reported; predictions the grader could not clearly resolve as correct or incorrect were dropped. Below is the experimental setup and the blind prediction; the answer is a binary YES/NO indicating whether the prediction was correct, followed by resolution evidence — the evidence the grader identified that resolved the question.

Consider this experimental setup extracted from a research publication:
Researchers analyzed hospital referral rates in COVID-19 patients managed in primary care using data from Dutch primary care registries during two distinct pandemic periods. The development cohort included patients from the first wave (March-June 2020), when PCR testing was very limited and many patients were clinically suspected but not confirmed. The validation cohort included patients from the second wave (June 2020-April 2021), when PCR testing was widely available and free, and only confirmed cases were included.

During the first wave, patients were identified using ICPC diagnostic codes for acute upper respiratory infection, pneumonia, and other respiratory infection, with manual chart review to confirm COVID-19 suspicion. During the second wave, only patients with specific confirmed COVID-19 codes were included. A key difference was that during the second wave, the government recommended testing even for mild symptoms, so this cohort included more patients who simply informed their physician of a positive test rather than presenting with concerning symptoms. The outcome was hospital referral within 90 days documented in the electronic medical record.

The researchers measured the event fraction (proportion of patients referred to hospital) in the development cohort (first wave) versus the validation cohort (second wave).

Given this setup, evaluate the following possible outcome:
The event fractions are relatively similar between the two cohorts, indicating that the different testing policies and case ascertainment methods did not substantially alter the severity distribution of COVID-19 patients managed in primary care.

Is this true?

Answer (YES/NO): NO